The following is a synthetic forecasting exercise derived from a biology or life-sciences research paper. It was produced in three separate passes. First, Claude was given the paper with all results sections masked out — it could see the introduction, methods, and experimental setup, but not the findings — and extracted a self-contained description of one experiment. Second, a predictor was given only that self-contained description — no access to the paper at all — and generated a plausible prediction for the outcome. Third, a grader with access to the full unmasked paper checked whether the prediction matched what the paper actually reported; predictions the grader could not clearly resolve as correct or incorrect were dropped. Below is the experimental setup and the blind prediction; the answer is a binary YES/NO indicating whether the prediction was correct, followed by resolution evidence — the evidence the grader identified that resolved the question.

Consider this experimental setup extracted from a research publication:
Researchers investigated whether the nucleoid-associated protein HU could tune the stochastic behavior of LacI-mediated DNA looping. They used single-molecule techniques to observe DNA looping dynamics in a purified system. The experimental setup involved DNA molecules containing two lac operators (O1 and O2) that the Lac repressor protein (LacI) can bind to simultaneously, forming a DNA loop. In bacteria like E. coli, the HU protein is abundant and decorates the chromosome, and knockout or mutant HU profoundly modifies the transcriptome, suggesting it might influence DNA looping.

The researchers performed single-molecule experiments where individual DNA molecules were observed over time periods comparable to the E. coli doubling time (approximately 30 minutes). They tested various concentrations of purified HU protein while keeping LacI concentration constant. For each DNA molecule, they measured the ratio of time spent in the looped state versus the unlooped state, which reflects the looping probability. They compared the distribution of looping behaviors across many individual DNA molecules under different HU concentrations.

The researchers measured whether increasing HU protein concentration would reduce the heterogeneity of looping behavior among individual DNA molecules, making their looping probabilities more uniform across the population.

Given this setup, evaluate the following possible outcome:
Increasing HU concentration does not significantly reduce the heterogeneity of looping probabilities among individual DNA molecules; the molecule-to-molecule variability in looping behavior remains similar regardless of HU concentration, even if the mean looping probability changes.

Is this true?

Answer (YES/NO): YES